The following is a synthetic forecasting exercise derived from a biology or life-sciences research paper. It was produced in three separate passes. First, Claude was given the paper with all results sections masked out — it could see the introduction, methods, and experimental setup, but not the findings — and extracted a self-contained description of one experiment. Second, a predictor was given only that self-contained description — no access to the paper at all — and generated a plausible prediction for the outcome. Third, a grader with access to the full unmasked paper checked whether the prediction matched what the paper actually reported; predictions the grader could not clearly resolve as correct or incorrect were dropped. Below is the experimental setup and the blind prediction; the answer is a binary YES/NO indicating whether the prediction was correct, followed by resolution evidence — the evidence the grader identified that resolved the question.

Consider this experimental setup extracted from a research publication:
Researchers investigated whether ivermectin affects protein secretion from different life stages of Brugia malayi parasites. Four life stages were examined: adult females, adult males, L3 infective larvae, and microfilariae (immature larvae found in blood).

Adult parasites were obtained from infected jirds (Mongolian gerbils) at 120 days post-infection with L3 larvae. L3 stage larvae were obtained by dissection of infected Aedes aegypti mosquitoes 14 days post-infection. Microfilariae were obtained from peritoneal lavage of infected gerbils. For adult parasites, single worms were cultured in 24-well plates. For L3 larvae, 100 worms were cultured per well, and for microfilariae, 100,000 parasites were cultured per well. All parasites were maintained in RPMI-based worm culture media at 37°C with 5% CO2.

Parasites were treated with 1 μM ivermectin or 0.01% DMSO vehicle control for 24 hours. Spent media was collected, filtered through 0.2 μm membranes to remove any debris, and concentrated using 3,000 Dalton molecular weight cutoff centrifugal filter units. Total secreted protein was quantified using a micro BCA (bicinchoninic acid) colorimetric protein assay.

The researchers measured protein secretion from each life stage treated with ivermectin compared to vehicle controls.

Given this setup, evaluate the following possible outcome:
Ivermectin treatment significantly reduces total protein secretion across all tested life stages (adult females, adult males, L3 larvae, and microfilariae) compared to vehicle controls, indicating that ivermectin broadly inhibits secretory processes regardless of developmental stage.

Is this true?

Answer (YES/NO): NO